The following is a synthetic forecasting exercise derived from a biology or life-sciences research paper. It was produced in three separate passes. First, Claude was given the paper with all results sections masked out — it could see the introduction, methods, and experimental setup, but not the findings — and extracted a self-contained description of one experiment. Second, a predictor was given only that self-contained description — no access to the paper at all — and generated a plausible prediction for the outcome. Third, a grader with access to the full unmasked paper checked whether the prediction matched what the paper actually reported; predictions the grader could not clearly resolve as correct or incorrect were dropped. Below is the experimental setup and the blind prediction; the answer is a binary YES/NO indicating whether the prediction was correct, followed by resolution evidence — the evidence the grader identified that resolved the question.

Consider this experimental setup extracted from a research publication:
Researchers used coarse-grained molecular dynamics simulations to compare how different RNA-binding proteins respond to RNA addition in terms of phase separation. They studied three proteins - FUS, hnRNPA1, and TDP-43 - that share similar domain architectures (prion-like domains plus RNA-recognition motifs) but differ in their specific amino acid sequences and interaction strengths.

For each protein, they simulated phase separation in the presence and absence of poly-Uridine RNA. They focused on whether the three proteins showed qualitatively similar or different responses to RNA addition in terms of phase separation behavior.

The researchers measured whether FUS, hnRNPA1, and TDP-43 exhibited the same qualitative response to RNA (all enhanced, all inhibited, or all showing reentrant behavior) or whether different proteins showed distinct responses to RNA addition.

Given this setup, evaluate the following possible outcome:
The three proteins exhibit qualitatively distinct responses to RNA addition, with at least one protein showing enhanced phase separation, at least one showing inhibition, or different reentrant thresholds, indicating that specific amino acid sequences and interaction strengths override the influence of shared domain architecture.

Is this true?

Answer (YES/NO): YES